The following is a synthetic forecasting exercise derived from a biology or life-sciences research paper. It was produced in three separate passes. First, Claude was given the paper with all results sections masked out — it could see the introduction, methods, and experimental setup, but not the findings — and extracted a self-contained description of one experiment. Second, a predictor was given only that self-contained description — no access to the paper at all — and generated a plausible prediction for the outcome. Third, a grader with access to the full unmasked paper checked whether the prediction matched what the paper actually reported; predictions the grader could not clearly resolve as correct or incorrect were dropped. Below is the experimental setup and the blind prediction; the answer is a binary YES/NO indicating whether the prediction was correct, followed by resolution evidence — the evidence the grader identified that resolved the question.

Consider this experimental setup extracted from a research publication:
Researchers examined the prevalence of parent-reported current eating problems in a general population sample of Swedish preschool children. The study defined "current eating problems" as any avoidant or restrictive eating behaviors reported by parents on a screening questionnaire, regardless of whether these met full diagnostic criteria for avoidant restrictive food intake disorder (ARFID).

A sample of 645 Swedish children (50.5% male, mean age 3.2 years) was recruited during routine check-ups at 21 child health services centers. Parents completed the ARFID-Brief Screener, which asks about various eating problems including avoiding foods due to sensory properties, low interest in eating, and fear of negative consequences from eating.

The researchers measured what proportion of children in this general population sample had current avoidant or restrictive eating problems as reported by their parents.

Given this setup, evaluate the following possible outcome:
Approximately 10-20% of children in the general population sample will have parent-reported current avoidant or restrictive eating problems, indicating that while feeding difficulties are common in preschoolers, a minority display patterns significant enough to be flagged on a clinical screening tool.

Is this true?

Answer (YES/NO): NO